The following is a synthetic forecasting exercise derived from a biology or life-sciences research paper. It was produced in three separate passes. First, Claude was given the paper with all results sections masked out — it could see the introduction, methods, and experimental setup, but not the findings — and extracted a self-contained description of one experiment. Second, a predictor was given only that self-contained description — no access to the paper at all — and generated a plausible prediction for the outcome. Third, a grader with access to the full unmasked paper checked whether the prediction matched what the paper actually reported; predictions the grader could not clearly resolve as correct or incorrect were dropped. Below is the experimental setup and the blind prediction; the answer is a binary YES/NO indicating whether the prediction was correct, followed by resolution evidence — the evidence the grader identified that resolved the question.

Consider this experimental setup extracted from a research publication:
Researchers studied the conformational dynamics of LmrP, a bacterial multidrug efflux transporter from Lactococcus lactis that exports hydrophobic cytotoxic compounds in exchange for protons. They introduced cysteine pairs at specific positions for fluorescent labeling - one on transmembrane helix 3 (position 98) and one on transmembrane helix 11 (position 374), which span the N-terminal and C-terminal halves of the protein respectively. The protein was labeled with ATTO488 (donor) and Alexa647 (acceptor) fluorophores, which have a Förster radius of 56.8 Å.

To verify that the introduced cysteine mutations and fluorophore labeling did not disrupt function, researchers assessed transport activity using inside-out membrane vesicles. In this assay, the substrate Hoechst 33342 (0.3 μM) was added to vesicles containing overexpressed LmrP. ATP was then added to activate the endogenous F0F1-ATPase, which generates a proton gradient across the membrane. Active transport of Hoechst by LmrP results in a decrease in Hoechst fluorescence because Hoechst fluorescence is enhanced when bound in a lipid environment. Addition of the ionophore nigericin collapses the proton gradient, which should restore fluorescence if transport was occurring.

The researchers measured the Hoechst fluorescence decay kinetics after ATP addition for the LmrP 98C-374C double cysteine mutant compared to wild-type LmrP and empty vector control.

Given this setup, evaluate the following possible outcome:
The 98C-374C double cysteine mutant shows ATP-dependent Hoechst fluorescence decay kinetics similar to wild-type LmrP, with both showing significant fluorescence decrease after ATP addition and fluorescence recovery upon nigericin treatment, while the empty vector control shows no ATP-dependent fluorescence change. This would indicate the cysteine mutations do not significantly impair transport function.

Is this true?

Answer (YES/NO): YES